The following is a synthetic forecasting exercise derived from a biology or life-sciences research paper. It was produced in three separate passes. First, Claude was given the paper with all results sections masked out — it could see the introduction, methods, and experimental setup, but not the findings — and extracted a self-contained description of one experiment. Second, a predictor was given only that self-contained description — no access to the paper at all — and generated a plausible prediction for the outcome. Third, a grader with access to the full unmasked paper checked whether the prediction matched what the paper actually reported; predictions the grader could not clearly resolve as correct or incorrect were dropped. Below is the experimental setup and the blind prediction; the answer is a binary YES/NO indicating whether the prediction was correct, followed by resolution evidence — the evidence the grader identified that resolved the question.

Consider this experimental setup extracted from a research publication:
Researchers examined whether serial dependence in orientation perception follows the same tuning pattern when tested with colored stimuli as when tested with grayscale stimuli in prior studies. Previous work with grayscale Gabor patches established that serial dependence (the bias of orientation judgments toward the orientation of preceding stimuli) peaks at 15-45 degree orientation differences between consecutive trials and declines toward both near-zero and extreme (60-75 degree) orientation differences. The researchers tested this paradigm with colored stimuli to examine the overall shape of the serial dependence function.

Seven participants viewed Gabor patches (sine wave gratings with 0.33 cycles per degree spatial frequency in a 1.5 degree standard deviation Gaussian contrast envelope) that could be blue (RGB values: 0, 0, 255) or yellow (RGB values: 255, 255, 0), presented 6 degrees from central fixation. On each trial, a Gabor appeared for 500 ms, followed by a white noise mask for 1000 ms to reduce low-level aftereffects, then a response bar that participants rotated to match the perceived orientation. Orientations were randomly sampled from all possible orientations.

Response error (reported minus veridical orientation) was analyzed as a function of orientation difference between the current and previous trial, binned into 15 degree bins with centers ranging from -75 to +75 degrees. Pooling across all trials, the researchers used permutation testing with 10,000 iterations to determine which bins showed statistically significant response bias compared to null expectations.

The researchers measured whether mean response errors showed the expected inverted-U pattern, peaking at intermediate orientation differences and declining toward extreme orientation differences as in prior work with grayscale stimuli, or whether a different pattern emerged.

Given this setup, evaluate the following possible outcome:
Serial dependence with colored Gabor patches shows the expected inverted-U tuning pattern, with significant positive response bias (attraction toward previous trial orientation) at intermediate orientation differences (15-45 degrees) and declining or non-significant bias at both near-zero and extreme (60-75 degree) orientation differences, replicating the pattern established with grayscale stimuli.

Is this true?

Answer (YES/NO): NO